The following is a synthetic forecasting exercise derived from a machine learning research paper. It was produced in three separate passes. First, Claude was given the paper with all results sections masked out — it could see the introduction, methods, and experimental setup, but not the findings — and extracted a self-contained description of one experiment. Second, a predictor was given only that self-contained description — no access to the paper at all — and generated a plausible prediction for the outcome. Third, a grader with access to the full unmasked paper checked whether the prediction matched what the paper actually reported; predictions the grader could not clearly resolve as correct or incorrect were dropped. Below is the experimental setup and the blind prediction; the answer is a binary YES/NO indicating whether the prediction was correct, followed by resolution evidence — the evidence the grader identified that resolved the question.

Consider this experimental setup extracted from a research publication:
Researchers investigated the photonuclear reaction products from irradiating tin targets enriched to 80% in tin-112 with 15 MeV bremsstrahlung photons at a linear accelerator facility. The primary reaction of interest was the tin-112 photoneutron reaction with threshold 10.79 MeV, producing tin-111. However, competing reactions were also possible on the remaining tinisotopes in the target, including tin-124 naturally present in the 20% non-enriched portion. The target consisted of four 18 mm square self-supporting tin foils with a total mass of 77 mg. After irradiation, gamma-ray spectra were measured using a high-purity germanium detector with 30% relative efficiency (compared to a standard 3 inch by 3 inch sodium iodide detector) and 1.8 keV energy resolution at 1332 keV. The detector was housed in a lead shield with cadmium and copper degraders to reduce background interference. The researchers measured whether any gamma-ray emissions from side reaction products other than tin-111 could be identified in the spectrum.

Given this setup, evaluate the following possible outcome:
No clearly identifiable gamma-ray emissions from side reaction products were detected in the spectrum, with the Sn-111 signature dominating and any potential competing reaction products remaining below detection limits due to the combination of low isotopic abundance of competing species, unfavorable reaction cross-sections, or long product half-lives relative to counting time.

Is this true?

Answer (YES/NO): NO